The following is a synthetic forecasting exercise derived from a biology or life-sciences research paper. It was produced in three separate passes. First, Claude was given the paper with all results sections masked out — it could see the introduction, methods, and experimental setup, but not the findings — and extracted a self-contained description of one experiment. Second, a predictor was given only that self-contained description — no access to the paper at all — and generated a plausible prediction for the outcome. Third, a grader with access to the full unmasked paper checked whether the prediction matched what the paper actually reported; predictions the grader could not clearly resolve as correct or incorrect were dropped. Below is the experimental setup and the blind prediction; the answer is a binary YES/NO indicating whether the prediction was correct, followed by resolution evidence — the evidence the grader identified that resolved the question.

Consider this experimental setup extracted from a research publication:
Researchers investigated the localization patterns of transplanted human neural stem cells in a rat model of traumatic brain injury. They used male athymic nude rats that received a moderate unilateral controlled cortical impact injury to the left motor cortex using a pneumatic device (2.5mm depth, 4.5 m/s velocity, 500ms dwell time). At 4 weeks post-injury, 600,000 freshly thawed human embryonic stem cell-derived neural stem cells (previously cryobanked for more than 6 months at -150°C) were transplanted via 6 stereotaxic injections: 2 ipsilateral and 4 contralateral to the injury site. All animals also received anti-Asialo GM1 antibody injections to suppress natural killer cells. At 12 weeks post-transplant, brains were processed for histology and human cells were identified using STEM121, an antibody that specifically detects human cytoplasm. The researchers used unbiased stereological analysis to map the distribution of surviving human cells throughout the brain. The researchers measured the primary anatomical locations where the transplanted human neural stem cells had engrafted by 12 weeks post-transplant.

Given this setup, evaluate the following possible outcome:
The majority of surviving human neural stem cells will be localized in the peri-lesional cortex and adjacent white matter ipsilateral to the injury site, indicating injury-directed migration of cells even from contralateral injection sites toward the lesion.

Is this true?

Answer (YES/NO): NO